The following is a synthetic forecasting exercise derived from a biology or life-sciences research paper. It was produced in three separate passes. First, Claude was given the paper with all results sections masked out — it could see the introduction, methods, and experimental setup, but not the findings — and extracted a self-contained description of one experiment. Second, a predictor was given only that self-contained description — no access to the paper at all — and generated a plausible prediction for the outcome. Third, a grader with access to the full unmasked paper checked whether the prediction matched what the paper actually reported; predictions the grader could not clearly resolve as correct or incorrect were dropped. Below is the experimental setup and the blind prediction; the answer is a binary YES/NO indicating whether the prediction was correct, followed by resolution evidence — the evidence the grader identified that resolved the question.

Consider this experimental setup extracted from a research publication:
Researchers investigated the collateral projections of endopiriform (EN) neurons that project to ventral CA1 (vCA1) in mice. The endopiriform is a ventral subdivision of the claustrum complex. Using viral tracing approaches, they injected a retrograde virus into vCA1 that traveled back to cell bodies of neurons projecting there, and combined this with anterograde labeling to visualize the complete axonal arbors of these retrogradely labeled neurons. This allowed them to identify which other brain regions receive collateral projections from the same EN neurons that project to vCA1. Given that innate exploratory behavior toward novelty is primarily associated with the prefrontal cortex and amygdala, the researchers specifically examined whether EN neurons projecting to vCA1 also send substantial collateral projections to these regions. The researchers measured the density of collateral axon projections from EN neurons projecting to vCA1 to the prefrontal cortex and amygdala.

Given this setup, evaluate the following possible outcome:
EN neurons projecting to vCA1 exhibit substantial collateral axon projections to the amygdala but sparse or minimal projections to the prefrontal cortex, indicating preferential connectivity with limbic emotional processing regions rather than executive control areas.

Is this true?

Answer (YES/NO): NO